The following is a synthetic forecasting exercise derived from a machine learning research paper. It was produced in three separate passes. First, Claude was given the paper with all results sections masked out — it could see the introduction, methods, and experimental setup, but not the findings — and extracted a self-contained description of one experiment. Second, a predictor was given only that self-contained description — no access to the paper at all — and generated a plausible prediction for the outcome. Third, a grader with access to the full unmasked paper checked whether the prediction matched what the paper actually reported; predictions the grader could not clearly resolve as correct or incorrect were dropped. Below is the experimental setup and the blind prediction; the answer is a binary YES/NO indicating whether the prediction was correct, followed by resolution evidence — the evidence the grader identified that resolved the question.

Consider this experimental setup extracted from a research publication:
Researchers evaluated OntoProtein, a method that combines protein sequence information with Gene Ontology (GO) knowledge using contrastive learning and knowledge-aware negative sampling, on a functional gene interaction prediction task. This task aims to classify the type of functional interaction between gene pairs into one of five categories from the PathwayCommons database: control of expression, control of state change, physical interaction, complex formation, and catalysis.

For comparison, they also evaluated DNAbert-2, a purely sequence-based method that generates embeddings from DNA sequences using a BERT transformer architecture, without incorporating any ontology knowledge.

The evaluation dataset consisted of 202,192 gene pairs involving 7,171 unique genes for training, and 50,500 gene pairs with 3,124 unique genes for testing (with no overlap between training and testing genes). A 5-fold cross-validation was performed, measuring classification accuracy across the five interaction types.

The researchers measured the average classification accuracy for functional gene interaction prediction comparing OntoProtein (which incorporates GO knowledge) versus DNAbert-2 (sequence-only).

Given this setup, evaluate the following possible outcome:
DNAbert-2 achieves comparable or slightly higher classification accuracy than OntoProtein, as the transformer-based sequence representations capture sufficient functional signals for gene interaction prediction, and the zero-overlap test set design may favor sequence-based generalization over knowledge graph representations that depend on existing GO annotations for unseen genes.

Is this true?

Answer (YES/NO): YES